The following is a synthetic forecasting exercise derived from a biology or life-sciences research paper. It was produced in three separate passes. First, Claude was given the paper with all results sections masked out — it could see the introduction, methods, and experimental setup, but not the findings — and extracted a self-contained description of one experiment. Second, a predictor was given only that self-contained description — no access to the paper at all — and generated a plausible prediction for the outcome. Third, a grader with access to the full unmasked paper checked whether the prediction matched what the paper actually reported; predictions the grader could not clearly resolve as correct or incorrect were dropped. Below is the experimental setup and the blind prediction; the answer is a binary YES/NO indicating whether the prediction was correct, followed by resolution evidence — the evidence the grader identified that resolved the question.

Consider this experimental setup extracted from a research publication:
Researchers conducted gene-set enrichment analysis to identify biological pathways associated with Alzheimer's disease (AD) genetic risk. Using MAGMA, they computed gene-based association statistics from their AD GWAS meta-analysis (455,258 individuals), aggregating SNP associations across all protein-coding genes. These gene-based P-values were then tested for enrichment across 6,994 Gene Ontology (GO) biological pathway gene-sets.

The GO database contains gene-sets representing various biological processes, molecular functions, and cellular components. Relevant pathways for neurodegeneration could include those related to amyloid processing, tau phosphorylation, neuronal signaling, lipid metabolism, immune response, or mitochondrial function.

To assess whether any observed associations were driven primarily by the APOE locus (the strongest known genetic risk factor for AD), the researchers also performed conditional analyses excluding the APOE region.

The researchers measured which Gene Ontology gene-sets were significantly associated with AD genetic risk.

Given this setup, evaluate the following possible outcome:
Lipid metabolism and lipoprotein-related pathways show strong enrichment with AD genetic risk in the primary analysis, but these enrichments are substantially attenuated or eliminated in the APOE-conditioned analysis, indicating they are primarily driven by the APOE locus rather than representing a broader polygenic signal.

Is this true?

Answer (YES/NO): NO